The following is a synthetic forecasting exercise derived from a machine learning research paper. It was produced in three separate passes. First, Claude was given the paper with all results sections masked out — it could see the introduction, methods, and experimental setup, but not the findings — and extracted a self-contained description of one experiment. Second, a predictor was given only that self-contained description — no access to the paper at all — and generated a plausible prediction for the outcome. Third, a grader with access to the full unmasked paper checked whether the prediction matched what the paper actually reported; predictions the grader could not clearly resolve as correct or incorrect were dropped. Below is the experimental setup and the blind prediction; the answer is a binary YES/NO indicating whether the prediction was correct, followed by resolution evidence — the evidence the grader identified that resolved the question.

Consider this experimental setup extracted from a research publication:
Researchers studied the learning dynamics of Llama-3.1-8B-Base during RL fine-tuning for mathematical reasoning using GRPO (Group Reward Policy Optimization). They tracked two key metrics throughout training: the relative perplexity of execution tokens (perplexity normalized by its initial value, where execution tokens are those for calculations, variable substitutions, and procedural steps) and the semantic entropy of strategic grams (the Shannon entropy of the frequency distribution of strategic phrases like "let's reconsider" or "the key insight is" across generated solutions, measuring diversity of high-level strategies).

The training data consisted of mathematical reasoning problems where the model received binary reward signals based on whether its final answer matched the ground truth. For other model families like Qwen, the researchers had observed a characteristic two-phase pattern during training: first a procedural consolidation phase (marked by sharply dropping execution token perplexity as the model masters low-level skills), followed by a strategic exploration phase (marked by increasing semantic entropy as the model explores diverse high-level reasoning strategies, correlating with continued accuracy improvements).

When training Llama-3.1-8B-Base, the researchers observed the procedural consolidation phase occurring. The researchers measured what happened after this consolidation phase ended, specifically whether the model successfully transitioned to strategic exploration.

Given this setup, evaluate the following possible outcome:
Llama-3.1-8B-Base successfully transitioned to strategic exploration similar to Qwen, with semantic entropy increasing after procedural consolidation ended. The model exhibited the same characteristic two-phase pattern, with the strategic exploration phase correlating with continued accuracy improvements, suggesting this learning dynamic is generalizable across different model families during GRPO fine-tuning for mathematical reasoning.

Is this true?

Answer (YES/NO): NO